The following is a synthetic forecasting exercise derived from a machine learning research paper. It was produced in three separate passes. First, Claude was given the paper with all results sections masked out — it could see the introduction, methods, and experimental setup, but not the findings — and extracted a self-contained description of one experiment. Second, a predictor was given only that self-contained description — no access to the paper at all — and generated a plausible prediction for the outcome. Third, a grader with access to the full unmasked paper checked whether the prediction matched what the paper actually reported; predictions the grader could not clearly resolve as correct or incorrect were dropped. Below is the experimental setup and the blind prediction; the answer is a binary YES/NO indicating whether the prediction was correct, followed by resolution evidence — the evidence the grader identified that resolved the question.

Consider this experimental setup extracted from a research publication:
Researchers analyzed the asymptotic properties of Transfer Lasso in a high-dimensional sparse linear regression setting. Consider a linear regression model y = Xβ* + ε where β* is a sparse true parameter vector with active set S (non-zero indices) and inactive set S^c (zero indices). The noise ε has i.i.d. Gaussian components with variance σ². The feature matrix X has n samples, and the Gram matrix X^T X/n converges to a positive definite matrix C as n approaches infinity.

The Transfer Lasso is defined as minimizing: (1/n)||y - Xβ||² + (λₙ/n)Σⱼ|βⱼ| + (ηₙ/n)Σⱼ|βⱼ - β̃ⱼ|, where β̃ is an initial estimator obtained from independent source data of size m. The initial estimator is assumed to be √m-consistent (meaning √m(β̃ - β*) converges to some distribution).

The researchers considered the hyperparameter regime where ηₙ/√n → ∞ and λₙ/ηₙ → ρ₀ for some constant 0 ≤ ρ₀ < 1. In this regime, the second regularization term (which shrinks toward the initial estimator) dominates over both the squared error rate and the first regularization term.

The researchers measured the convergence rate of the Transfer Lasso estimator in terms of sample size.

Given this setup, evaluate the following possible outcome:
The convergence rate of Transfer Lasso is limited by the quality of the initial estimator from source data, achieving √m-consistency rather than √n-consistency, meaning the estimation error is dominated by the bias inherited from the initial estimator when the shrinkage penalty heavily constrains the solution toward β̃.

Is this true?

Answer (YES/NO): YES